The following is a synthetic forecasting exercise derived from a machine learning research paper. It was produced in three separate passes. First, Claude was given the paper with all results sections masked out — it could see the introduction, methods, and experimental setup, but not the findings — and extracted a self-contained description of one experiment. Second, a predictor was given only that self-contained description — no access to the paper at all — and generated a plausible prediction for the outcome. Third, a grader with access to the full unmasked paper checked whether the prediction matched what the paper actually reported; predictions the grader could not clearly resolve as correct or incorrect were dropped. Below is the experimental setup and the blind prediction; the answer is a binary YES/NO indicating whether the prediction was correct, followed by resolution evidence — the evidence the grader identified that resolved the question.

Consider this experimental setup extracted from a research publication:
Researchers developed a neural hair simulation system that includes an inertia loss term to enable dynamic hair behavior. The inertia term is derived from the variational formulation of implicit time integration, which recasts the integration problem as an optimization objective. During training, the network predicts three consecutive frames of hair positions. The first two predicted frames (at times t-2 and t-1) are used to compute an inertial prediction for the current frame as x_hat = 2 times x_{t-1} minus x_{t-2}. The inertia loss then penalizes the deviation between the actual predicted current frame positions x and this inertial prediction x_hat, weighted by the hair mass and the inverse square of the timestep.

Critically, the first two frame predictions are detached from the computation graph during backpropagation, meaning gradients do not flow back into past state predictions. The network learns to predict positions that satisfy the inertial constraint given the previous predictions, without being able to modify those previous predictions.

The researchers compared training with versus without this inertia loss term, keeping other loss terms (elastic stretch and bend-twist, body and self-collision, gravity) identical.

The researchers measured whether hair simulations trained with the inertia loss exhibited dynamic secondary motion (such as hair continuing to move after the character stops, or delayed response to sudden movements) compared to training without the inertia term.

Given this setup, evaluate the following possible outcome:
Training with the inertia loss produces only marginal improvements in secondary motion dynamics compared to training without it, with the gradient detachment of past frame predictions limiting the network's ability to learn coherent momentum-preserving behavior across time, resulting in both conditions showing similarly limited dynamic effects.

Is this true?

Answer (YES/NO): NO